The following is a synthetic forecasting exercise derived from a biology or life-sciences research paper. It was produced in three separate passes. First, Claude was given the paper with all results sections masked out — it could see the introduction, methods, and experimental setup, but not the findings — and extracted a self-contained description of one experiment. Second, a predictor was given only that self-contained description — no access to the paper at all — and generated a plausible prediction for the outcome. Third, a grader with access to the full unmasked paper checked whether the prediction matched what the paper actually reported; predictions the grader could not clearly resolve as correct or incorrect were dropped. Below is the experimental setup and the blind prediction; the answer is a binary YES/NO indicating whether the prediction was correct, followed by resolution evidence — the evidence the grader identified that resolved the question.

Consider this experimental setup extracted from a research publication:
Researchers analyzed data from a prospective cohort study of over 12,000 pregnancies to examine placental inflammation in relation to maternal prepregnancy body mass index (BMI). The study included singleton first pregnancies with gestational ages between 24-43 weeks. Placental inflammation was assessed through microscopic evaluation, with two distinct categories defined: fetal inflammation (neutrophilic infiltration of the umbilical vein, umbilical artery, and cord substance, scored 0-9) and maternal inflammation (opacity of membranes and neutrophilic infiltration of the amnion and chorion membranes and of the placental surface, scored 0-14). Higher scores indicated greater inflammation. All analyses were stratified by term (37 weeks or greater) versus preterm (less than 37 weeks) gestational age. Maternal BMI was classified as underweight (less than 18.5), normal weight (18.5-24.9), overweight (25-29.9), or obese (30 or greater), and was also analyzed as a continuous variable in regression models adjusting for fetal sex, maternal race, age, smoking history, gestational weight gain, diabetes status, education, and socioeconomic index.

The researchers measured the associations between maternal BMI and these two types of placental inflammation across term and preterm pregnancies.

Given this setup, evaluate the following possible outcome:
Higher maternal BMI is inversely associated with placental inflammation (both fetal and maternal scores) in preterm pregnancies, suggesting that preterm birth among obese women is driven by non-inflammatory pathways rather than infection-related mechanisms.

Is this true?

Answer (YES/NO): NO